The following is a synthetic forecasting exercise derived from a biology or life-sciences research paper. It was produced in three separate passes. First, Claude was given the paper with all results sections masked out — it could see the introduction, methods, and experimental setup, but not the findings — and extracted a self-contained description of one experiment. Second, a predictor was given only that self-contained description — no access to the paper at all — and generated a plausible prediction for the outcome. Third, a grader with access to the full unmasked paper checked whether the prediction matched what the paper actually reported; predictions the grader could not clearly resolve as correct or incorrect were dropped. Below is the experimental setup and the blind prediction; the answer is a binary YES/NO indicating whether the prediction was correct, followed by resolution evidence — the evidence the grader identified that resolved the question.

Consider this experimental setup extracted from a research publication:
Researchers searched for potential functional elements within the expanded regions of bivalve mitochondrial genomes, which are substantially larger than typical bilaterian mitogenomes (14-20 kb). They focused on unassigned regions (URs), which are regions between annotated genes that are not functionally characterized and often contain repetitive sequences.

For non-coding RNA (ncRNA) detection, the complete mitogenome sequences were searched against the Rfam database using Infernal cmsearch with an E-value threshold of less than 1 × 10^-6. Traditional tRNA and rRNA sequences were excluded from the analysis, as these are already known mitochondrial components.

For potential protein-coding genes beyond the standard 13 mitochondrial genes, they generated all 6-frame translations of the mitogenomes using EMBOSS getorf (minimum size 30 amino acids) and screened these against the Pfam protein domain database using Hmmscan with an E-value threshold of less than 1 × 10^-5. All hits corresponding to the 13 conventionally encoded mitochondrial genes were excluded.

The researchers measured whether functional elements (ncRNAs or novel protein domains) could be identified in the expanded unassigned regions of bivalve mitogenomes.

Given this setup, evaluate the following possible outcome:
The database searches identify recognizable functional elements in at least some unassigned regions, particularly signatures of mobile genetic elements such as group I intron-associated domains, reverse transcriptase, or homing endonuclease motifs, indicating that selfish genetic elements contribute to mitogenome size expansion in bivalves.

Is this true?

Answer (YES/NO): NO